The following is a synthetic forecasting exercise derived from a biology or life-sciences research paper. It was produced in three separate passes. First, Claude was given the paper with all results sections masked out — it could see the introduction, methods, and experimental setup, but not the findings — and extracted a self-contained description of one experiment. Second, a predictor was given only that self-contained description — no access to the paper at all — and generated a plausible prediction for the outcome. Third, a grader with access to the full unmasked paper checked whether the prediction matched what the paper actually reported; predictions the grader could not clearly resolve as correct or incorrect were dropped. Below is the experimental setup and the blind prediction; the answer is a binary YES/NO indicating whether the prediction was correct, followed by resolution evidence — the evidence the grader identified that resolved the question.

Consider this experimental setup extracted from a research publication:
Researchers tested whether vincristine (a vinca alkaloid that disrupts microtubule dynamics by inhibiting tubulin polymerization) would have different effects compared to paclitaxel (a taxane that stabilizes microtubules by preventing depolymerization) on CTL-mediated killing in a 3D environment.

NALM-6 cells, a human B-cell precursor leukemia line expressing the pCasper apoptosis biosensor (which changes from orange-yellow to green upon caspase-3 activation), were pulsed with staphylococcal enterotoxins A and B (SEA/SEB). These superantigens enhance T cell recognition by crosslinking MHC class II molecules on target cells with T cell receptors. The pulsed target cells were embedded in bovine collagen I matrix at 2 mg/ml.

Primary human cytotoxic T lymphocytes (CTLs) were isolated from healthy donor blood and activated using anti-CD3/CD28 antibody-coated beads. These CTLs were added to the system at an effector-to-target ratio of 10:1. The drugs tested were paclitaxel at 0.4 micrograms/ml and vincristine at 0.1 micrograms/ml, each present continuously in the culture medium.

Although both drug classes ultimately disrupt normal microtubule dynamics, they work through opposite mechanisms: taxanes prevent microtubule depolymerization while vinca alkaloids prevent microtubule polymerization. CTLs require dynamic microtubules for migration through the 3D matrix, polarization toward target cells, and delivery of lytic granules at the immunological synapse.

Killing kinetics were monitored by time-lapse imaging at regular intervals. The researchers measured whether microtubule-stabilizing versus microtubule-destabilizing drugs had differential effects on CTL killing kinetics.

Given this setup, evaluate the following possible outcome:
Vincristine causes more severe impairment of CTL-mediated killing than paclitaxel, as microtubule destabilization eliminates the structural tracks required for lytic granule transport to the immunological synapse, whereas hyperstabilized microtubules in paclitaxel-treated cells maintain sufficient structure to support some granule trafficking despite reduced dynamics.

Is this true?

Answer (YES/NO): NO